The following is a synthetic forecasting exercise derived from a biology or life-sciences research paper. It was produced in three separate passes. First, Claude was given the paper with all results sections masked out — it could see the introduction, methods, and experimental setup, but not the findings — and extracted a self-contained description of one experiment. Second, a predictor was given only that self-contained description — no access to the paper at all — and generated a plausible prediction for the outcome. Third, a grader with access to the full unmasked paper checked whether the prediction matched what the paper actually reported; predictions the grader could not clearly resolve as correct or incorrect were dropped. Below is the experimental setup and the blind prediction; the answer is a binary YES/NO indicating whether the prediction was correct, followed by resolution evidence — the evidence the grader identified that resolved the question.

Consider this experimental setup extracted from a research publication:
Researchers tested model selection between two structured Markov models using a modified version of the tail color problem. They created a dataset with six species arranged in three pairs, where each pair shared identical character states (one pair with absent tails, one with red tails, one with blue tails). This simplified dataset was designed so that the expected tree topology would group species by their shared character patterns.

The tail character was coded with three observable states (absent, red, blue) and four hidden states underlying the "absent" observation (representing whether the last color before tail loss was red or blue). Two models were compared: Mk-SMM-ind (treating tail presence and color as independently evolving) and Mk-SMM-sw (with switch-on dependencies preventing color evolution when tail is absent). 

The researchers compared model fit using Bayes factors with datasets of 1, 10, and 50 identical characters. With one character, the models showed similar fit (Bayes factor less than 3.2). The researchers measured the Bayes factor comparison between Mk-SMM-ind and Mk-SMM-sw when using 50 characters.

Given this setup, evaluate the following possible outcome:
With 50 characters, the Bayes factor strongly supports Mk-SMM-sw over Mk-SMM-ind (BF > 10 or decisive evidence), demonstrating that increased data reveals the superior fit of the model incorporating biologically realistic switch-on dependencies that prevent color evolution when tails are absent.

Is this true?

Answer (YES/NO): NO